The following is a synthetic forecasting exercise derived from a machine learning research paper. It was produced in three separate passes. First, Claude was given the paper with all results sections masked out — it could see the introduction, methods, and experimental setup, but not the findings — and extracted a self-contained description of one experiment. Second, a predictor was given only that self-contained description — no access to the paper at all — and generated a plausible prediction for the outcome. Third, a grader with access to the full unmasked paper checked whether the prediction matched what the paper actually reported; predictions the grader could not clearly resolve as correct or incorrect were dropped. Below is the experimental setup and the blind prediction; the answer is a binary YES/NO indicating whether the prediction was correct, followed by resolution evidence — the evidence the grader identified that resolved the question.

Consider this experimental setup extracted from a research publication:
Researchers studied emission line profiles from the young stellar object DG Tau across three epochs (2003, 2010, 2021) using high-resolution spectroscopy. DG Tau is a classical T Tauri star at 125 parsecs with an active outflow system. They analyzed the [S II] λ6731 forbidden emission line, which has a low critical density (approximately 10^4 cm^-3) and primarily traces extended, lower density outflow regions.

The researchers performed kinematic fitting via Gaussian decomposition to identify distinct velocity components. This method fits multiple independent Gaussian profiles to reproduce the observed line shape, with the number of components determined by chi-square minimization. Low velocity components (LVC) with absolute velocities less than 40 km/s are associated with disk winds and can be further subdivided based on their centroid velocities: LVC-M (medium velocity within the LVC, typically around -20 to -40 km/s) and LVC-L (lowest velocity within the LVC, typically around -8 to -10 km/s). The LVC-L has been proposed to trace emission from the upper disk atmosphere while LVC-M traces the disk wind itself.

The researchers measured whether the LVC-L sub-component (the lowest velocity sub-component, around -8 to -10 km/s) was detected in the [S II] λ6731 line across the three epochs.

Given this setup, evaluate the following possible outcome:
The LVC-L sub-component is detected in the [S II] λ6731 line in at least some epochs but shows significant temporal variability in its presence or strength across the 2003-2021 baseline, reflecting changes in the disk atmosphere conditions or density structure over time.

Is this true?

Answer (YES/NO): NO